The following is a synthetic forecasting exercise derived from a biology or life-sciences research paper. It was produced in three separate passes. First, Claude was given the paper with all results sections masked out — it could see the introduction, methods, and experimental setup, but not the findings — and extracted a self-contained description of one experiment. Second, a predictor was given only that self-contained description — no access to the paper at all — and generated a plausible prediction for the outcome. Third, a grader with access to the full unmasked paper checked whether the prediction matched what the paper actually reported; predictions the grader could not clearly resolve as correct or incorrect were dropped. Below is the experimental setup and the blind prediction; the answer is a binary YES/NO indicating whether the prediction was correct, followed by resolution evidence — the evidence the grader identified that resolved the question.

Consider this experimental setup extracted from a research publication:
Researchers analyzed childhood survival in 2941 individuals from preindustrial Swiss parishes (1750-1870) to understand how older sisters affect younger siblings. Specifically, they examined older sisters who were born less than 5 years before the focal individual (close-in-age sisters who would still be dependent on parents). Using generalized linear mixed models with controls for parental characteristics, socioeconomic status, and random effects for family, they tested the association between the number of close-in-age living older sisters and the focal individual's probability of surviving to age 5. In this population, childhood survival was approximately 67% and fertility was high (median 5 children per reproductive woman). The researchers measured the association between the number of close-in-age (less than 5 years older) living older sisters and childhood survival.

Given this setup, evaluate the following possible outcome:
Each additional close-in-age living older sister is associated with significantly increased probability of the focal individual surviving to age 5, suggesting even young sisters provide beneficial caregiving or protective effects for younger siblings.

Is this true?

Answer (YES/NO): YES